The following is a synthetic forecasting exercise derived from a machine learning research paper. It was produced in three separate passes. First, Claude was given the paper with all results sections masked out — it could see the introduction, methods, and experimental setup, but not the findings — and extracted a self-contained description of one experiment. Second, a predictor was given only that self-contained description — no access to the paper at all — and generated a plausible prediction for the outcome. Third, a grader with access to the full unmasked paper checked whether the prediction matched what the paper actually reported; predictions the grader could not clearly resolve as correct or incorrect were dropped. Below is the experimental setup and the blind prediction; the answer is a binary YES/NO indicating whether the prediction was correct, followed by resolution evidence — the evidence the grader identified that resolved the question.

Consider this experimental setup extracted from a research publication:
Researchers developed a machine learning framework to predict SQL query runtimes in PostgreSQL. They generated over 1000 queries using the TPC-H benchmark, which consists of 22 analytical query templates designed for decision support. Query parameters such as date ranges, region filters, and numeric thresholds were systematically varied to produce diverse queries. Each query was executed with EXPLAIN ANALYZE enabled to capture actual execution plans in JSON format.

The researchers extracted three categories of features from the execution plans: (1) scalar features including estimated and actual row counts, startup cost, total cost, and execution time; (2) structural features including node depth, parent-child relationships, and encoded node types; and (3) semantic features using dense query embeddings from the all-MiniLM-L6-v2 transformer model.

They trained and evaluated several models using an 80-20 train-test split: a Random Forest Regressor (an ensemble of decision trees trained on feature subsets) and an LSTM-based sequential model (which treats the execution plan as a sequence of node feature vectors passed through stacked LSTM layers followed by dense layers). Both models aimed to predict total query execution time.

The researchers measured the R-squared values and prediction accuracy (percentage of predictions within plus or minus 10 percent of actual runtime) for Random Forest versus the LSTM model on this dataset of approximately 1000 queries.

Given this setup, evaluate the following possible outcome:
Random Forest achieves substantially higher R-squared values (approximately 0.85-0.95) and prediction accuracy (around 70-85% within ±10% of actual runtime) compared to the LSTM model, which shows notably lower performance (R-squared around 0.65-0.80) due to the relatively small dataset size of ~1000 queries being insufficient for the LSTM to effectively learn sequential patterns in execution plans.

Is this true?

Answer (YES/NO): NO